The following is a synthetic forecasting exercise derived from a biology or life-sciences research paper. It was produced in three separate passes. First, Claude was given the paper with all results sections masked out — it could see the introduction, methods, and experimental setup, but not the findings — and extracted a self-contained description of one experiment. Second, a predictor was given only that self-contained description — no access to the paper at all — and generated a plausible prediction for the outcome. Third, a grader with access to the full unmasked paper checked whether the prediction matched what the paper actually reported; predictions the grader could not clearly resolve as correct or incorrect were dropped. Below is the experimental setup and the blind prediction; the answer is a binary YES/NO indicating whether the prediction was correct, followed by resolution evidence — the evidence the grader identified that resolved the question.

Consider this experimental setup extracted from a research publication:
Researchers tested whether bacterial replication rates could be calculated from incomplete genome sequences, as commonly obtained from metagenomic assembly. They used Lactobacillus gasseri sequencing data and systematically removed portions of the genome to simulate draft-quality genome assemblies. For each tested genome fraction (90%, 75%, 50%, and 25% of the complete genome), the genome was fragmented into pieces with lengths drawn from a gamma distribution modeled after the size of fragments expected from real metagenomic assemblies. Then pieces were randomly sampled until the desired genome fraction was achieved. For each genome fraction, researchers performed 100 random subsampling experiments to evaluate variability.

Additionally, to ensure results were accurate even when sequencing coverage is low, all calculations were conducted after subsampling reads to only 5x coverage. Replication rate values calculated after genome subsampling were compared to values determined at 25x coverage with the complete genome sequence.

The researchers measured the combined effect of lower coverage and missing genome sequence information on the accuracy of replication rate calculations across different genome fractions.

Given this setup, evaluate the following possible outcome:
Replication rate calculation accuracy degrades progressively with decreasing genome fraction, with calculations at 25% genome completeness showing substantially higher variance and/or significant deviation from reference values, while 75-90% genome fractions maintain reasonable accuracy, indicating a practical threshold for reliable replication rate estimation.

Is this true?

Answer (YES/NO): YES